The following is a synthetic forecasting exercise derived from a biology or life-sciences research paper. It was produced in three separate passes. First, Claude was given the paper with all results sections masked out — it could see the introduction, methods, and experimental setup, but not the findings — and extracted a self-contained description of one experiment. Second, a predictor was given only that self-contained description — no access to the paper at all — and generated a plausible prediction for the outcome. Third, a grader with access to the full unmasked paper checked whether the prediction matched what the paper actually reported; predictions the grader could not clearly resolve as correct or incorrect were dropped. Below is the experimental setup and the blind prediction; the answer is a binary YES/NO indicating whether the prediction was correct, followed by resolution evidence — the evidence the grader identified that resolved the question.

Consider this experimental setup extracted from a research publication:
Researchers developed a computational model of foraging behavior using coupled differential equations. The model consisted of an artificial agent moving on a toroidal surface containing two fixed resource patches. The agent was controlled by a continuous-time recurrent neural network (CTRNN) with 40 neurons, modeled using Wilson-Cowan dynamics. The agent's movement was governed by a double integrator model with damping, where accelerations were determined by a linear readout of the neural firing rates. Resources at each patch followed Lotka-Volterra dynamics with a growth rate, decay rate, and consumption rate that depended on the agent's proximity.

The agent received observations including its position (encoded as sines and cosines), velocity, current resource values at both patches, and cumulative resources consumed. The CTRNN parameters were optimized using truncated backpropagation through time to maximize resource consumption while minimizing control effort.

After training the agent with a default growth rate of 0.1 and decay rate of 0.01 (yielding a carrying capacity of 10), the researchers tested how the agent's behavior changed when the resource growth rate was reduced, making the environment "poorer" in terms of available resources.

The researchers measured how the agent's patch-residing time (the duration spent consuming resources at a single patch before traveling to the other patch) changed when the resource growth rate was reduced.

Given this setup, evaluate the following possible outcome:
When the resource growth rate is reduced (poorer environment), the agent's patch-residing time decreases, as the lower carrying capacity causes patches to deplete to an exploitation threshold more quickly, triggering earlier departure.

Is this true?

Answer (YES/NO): NO